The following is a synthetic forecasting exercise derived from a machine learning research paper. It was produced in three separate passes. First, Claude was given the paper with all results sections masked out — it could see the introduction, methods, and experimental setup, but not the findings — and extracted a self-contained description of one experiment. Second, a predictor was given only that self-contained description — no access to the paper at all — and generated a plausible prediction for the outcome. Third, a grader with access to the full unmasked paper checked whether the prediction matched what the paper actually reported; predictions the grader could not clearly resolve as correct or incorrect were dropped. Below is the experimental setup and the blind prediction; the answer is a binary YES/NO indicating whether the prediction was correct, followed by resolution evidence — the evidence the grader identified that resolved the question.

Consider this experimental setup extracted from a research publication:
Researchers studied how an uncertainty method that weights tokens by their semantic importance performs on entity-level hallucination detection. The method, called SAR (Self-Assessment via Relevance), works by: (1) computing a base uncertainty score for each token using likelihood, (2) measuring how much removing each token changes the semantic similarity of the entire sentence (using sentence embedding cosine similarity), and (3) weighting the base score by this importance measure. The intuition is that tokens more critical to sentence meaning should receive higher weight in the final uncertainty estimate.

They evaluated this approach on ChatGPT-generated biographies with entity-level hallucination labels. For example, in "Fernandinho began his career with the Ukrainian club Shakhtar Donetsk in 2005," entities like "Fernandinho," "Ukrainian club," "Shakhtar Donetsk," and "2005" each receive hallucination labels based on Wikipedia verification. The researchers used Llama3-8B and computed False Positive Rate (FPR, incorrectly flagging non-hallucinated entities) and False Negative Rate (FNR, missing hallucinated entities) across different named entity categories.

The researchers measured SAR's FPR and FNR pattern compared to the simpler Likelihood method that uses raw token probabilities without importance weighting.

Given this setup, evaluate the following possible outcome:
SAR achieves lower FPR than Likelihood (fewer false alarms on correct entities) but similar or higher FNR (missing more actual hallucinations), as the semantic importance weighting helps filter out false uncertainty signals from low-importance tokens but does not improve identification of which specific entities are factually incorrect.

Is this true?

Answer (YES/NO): YES